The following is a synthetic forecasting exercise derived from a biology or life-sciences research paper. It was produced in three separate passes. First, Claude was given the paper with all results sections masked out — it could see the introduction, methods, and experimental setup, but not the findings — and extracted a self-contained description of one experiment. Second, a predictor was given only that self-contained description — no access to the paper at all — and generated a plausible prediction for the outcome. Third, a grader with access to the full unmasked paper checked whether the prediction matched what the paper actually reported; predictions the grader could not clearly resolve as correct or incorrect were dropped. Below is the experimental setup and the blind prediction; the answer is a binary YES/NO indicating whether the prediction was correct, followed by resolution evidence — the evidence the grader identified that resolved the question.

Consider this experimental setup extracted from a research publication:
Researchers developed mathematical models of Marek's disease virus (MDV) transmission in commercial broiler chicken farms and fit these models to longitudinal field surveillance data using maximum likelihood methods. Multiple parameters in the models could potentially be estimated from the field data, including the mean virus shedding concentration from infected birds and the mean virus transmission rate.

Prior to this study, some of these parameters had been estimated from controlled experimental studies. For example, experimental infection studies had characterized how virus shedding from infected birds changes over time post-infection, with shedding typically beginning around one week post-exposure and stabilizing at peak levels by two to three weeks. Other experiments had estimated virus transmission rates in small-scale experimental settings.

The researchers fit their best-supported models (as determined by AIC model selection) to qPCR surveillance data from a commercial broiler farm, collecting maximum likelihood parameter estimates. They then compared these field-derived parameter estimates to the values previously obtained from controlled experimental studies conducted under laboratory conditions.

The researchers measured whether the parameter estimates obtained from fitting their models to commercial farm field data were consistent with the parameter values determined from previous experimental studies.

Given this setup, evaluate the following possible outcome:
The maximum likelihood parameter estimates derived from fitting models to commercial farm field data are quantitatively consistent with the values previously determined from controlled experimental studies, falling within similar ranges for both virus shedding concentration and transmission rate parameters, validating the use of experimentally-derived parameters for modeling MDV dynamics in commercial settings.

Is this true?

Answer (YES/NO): NO